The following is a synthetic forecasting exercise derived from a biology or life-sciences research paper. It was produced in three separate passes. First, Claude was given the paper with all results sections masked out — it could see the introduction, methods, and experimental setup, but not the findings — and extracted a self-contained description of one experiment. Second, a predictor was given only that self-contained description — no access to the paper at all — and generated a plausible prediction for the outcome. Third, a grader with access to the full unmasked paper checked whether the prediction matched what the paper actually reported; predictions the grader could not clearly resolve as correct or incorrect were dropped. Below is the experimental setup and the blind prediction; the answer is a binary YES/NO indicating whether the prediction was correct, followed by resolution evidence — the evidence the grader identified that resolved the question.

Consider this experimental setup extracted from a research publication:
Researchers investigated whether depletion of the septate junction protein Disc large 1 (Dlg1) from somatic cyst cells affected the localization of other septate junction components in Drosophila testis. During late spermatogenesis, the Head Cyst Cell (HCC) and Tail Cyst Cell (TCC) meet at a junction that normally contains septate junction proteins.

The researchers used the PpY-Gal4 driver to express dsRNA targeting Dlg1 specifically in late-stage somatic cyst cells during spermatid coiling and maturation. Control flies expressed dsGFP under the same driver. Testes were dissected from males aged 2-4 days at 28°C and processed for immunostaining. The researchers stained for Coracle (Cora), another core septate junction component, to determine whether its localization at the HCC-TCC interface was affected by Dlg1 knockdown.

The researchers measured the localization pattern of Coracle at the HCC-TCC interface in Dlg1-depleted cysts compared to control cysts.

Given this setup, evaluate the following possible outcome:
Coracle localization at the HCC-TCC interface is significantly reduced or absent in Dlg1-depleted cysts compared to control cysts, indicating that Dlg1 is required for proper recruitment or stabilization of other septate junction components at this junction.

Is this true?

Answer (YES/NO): YES